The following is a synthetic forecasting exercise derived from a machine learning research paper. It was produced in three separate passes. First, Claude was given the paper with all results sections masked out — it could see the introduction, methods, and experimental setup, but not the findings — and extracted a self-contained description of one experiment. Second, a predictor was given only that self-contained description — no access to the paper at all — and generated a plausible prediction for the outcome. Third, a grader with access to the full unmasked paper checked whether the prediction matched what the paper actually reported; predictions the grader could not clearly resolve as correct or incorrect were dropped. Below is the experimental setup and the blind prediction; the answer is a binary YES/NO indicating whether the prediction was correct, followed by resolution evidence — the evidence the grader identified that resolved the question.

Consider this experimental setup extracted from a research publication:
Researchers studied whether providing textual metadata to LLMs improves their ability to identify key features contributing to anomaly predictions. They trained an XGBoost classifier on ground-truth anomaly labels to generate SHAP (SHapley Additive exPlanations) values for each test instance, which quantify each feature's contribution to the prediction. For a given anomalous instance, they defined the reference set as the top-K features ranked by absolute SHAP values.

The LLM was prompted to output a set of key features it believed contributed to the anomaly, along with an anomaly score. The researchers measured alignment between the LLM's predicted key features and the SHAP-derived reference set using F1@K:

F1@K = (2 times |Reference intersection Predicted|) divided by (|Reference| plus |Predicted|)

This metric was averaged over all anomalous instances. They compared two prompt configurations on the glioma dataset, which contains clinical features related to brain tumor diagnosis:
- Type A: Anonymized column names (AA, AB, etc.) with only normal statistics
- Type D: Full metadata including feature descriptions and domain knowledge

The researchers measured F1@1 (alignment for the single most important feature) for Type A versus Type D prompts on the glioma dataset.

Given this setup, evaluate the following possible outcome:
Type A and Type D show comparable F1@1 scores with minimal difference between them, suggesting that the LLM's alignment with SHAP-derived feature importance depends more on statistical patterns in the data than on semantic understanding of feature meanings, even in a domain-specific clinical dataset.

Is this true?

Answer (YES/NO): NO